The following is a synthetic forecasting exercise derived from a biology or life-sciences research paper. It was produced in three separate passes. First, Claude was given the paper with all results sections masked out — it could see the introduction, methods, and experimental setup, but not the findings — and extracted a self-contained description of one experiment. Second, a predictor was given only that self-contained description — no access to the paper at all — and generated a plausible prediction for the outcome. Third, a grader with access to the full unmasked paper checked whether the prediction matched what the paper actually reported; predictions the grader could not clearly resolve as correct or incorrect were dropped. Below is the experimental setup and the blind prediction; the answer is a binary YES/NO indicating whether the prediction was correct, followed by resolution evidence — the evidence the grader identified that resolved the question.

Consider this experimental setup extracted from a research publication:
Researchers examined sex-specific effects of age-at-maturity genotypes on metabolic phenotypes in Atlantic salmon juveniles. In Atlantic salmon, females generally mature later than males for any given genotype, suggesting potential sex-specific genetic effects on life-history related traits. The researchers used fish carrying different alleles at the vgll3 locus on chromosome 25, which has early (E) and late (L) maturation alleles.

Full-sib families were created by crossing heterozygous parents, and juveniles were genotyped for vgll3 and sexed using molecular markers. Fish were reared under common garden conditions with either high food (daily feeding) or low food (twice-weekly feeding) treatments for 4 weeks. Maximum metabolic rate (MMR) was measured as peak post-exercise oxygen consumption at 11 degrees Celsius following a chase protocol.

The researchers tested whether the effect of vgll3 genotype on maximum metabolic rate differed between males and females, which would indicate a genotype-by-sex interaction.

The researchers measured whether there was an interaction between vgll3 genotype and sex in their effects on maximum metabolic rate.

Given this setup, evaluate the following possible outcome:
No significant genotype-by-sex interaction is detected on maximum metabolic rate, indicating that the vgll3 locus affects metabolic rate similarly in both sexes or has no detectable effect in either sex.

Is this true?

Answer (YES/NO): YES